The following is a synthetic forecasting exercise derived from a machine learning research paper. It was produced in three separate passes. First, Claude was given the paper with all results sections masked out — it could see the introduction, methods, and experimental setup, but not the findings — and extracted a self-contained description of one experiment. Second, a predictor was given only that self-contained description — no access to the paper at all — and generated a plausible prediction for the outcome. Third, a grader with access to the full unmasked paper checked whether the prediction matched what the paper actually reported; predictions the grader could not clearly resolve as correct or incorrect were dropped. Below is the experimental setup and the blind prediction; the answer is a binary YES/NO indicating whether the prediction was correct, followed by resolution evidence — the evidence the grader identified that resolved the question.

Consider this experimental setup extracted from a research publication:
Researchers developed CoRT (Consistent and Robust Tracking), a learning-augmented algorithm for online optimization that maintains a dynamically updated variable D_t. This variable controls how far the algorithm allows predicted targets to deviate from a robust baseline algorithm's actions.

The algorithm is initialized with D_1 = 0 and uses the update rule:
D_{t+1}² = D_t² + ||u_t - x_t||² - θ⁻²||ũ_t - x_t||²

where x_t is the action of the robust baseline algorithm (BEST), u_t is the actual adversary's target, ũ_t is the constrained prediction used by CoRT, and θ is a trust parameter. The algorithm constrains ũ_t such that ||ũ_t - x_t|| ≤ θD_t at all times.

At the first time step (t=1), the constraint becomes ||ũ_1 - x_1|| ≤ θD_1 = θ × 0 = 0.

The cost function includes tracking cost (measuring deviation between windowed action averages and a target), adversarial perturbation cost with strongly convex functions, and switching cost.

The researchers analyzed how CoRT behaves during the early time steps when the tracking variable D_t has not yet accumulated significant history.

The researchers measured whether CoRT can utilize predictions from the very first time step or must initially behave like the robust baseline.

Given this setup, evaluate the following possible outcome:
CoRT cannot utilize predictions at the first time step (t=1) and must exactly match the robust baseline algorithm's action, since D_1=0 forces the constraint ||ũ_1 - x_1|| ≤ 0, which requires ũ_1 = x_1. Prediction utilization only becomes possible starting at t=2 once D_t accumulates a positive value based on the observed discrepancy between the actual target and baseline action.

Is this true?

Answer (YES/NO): YES